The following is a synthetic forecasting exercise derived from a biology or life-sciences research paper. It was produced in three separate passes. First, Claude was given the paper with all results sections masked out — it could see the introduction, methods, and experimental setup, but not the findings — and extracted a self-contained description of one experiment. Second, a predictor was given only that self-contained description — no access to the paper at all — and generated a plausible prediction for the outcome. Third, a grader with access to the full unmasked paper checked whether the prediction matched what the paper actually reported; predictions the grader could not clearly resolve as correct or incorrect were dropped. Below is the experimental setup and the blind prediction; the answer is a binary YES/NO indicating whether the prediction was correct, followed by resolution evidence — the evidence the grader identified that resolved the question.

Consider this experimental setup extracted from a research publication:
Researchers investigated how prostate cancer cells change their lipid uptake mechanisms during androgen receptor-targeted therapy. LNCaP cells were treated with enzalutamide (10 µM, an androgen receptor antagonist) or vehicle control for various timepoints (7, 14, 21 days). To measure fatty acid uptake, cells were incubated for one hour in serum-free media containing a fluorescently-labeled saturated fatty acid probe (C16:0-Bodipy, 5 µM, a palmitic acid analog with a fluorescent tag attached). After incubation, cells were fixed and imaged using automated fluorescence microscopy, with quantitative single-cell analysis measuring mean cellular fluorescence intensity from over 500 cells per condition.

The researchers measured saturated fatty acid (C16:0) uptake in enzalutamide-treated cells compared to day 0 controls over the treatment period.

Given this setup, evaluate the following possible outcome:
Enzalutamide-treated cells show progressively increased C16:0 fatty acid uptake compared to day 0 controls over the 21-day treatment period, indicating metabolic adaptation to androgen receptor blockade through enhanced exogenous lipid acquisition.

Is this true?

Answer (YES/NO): NO